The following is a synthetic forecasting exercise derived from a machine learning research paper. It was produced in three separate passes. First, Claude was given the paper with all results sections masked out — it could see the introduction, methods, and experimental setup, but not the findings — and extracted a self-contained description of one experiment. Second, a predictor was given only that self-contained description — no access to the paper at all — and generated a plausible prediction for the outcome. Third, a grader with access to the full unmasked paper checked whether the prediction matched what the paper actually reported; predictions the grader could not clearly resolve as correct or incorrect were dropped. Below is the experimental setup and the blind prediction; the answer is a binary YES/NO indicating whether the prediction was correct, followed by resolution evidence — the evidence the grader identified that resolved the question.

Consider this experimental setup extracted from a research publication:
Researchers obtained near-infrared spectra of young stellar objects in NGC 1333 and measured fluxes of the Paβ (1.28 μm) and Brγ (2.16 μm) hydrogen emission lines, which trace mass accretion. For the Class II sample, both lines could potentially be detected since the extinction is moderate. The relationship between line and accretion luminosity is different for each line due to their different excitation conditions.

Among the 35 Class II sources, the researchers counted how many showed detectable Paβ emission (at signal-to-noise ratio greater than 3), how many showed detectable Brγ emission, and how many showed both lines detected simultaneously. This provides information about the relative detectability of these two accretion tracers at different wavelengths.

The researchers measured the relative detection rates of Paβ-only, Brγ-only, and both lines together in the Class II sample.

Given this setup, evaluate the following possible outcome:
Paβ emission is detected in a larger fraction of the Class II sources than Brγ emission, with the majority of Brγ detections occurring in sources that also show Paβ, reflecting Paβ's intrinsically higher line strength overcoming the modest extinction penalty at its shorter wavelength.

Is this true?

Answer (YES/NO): YES